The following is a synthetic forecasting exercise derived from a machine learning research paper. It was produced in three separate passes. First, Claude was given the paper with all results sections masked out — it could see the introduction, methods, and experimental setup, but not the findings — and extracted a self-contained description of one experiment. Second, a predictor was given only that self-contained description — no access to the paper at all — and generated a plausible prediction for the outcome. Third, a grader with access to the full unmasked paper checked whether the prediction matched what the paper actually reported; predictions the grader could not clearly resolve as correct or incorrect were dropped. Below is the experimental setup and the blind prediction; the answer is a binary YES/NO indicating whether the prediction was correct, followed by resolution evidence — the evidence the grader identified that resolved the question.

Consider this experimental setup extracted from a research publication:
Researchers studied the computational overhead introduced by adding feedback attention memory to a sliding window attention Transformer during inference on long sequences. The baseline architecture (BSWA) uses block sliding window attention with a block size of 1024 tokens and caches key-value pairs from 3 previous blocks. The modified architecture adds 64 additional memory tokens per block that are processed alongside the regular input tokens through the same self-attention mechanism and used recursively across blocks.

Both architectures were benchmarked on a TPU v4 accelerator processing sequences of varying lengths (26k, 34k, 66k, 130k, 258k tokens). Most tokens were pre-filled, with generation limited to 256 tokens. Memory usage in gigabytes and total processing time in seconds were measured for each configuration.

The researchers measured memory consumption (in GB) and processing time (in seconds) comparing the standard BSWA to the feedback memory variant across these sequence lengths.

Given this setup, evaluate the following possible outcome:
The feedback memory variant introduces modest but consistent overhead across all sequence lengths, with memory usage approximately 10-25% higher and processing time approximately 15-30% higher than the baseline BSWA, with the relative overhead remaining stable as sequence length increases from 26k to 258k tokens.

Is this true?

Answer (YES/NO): NO